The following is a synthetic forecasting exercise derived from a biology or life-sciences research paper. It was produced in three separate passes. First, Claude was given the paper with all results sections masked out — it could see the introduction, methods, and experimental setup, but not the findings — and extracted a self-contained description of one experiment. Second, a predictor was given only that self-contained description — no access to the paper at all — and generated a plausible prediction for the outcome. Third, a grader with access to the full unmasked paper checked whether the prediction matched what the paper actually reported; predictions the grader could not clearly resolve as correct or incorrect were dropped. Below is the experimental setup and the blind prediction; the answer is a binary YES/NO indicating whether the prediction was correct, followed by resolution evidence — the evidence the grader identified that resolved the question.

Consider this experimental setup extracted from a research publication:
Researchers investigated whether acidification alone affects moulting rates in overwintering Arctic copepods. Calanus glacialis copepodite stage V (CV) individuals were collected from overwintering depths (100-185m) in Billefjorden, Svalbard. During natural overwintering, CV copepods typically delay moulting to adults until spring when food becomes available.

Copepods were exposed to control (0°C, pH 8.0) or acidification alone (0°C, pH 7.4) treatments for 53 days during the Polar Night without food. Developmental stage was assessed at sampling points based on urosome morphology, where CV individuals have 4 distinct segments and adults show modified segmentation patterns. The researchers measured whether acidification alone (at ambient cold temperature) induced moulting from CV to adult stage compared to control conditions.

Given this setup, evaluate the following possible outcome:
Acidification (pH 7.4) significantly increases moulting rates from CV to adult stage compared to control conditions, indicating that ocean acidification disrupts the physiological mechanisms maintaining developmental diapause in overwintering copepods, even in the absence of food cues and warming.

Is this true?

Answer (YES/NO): NO